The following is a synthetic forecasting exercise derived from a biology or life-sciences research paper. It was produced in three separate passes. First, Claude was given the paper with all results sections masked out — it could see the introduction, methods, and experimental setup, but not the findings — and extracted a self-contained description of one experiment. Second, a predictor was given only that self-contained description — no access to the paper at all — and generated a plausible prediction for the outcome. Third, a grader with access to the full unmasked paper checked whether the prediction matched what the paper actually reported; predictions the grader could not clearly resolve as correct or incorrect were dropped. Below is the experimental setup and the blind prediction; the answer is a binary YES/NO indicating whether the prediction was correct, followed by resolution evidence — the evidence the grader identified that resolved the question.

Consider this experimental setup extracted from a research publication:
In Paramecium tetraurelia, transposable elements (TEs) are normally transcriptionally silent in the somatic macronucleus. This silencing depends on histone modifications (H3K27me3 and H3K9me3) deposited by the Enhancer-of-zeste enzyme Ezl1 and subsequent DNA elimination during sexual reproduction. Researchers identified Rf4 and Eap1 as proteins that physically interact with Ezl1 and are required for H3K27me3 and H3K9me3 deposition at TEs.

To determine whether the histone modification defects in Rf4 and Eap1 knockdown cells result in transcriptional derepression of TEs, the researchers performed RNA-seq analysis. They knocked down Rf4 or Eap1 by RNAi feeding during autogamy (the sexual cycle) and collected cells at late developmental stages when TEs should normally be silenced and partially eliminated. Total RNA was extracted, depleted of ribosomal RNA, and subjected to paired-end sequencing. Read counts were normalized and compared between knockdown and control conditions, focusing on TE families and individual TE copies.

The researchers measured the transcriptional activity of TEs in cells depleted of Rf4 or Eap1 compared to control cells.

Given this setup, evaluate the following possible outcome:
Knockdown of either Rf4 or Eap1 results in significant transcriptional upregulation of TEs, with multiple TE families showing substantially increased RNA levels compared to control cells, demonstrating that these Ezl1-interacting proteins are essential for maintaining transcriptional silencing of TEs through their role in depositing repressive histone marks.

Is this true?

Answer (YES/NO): NO